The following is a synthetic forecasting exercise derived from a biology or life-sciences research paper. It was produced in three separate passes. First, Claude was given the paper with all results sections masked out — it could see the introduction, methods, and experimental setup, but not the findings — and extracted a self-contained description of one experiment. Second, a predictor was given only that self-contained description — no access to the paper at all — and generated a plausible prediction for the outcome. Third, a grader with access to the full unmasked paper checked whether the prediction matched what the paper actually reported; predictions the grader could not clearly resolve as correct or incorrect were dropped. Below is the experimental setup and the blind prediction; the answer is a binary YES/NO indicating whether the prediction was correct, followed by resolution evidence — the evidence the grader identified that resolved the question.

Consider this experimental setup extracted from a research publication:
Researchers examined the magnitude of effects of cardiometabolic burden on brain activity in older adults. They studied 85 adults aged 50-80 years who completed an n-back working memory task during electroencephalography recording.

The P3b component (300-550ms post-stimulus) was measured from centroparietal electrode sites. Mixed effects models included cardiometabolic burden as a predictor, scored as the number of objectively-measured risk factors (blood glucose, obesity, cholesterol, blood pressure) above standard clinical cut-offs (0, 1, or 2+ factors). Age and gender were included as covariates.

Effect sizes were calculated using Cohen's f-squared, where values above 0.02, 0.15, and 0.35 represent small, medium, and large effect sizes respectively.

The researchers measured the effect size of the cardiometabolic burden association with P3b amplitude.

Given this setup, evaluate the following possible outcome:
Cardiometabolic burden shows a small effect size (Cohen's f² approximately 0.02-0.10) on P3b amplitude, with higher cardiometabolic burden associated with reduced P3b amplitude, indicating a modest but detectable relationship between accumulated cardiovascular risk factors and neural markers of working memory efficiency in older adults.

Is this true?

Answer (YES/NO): NO